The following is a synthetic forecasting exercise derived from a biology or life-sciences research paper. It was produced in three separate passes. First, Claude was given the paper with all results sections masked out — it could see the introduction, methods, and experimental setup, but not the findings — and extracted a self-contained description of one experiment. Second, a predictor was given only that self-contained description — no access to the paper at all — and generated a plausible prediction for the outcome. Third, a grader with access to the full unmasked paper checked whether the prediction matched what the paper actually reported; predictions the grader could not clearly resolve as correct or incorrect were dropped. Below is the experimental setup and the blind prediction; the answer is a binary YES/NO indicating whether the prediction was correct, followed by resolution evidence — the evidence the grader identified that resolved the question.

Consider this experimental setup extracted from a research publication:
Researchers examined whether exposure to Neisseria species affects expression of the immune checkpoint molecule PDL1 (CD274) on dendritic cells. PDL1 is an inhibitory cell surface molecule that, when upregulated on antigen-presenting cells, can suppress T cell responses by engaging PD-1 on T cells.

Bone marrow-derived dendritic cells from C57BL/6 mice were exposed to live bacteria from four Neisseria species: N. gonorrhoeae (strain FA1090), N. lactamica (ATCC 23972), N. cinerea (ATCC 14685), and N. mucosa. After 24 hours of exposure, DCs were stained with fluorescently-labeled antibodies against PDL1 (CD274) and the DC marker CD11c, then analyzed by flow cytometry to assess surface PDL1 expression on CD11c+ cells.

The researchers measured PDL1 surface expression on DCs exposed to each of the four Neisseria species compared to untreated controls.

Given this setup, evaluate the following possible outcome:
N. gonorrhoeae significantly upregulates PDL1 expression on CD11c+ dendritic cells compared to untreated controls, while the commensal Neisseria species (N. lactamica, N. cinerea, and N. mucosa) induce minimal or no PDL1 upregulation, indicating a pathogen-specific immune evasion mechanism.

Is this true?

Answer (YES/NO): NO